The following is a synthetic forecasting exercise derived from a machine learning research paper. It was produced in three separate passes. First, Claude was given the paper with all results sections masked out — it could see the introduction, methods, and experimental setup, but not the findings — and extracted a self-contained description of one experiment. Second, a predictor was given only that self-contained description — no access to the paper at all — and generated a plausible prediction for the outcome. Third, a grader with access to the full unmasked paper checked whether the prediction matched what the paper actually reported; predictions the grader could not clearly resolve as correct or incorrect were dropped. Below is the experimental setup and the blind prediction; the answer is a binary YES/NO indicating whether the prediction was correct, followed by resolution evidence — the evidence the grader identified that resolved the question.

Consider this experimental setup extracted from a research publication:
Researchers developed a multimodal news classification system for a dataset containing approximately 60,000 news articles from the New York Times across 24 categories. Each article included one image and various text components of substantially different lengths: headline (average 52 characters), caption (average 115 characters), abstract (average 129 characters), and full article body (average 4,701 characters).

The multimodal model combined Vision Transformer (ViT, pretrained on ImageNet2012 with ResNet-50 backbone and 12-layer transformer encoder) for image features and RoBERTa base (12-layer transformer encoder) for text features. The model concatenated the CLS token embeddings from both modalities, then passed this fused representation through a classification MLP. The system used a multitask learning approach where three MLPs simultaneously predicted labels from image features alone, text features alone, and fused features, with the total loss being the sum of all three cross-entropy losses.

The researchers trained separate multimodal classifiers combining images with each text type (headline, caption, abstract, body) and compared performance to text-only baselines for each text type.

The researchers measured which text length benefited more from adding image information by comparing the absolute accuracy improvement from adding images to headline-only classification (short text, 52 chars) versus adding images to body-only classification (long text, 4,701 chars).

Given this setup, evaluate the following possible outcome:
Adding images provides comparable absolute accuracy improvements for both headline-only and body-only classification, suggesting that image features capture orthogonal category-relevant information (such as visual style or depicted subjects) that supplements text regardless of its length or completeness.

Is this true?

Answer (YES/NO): NO